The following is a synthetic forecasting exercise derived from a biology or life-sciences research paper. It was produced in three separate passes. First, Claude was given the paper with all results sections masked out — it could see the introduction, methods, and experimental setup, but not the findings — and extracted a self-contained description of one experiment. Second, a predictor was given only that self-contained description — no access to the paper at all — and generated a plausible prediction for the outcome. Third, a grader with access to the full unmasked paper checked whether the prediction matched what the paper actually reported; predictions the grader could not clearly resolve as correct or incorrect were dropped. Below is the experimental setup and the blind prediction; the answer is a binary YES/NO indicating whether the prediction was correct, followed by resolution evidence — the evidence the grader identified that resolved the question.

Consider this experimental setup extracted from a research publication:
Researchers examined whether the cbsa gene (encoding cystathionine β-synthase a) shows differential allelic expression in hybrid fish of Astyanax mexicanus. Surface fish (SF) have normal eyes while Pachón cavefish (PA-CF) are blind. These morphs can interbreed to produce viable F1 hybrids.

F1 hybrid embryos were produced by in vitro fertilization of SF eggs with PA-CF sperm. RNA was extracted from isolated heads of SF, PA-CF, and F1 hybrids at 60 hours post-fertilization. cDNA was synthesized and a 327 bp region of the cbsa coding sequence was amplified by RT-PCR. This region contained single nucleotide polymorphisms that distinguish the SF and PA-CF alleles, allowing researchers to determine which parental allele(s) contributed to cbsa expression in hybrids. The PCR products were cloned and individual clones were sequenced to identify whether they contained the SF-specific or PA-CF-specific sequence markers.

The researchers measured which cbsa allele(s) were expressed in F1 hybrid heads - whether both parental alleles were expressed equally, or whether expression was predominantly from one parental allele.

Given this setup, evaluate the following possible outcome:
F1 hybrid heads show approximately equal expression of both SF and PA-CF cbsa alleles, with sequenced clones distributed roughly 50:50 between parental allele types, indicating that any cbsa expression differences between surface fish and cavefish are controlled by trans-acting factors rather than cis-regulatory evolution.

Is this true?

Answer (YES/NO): NO